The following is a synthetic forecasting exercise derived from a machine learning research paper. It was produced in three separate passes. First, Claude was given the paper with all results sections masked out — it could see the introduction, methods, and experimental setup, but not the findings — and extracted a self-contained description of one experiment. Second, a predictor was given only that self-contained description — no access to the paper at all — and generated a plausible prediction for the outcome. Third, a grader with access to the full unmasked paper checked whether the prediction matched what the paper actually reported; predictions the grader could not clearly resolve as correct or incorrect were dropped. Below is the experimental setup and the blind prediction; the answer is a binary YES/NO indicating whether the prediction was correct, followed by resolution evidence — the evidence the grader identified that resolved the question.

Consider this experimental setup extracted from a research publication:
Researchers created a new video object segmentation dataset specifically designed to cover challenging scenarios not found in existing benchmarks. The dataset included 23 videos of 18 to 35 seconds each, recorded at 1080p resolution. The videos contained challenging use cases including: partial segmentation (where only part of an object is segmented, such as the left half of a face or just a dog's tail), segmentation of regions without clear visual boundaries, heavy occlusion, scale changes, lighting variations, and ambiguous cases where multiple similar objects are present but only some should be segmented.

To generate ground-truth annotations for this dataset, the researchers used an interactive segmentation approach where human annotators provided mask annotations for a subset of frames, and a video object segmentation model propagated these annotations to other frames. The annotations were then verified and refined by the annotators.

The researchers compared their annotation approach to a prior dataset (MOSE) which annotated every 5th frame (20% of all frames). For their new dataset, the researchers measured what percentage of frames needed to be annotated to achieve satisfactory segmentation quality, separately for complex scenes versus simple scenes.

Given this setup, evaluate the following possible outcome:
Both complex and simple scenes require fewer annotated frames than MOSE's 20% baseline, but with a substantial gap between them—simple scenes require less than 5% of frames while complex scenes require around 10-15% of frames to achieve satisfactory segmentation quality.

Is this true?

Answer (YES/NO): NO